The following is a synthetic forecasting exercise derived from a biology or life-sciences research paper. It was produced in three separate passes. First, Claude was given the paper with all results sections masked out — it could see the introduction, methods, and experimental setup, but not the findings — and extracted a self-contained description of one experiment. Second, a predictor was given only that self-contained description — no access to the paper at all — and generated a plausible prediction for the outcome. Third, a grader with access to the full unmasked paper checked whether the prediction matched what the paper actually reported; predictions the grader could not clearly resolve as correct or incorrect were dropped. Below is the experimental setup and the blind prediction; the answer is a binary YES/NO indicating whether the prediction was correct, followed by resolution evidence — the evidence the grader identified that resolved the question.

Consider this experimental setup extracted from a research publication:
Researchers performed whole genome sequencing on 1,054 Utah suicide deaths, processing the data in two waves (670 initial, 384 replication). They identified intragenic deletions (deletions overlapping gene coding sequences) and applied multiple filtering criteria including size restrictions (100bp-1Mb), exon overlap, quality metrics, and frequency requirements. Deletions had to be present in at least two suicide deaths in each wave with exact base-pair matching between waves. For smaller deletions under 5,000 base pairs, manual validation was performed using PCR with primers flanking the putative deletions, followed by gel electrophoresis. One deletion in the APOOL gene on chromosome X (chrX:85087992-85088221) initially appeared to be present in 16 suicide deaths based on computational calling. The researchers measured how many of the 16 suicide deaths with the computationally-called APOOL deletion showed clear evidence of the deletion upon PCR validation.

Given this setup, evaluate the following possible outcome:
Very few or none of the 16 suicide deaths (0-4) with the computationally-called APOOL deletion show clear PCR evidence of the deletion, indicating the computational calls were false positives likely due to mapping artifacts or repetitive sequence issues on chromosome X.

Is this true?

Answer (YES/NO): NO